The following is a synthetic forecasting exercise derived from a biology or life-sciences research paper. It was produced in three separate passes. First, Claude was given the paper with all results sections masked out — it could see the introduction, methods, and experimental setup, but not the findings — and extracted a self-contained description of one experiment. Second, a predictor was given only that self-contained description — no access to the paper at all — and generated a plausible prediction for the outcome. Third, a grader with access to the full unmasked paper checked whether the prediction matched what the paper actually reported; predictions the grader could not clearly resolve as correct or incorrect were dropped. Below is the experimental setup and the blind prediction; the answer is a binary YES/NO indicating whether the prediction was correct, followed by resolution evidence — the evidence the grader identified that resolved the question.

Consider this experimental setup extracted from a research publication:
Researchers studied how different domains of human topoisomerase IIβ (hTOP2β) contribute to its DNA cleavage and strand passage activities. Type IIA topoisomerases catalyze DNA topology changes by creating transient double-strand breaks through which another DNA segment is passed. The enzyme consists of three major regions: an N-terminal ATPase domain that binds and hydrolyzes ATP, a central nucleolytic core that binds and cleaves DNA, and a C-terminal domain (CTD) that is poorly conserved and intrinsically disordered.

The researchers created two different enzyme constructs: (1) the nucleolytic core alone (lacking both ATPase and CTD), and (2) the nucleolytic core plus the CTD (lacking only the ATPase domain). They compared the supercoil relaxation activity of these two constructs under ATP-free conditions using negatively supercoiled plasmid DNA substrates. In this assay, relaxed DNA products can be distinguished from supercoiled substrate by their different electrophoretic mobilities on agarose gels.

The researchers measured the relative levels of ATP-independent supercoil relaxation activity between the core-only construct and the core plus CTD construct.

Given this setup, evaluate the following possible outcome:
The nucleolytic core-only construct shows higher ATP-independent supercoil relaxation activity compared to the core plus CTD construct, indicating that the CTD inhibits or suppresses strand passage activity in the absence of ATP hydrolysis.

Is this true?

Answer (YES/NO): NO